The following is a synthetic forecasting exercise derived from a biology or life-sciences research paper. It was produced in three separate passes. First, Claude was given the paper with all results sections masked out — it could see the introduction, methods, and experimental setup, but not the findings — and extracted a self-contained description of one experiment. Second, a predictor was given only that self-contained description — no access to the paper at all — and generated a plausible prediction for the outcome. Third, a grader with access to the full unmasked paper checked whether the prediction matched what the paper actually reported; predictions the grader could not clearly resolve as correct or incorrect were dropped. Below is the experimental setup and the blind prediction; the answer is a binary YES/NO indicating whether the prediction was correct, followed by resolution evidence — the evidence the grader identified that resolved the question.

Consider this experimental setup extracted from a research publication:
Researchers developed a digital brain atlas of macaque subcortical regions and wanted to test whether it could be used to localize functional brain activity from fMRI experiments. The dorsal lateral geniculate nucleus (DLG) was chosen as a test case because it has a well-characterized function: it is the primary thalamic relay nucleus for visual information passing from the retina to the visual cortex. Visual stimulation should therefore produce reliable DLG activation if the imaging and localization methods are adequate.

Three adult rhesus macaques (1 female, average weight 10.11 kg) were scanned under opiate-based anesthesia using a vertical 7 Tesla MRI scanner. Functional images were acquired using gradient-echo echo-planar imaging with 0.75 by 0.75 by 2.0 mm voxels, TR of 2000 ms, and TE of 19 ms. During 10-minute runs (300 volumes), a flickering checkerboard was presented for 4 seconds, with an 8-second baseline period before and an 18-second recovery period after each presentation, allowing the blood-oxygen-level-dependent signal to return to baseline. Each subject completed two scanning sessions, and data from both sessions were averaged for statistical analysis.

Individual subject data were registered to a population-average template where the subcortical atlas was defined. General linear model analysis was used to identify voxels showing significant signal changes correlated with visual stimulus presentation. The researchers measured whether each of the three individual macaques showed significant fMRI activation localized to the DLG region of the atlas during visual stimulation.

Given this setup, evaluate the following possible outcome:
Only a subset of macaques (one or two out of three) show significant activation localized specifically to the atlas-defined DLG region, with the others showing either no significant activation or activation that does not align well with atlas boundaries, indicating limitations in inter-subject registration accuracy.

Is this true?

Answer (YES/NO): NO